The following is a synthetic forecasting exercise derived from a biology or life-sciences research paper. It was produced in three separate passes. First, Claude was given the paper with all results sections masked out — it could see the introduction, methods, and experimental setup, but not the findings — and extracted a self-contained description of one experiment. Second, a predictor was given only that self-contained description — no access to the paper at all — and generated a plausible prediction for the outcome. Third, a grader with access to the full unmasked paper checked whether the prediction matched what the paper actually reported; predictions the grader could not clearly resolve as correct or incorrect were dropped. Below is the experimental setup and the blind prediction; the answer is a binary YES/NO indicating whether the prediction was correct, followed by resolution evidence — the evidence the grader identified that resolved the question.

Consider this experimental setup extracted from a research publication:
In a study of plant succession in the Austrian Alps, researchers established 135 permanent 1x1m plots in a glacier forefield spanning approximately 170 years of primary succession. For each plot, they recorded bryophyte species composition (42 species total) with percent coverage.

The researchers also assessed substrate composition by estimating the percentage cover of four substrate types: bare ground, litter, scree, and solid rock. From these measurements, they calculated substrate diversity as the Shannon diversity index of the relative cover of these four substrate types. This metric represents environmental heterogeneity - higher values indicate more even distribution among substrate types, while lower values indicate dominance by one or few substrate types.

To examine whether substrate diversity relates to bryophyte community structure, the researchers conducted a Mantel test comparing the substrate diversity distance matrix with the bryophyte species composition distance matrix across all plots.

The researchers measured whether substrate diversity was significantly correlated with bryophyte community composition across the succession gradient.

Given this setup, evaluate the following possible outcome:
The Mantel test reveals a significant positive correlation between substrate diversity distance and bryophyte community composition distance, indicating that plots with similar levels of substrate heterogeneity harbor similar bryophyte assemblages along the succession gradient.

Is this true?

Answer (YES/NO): YES